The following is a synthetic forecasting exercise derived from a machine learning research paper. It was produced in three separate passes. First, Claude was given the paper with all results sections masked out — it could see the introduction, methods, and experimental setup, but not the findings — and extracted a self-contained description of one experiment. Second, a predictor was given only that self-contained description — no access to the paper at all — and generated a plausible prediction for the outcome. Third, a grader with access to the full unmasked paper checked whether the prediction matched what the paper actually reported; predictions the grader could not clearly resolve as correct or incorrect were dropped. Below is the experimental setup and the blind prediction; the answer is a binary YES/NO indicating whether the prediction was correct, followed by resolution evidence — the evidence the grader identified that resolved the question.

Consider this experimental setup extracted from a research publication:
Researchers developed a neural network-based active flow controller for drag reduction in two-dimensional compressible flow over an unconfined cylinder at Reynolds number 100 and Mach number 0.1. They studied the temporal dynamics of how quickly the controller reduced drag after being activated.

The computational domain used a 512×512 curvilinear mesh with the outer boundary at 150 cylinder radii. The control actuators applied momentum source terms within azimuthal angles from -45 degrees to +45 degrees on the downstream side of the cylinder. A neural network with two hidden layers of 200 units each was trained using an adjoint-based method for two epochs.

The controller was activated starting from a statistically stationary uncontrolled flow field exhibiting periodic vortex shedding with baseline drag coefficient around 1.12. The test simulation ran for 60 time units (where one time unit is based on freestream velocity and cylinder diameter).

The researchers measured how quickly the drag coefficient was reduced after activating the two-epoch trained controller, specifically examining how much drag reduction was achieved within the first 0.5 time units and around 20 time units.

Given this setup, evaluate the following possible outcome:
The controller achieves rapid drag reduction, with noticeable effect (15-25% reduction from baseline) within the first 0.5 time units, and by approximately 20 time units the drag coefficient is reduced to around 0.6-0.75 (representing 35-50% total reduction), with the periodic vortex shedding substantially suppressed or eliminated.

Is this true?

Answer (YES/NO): NO